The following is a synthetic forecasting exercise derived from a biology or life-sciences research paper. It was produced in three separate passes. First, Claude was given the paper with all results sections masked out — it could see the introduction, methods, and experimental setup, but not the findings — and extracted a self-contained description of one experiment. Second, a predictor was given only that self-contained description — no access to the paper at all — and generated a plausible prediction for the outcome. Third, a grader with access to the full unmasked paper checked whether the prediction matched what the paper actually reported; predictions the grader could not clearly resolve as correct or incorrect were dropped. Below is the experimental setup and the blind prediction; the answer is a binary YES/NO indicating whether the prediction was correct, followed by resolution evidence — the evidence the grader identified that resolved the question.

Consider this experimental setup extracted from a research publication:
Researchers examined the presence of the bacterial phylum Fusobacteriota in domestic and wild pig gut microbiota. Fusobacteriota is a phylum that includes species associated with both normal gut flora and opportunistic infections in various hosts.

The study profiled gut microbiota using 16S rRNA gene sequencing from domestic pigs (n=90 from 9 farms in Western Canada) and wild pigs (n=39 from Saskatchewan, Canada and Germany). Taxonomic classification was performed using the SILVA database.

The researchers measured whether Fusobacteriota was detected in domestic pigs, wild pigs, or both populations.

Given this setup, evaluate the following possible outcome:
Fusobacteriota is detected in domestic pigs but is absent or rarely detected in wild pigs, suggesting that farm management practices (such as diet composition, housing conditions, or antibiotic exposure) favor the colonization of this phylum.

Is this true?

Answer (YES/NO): YES